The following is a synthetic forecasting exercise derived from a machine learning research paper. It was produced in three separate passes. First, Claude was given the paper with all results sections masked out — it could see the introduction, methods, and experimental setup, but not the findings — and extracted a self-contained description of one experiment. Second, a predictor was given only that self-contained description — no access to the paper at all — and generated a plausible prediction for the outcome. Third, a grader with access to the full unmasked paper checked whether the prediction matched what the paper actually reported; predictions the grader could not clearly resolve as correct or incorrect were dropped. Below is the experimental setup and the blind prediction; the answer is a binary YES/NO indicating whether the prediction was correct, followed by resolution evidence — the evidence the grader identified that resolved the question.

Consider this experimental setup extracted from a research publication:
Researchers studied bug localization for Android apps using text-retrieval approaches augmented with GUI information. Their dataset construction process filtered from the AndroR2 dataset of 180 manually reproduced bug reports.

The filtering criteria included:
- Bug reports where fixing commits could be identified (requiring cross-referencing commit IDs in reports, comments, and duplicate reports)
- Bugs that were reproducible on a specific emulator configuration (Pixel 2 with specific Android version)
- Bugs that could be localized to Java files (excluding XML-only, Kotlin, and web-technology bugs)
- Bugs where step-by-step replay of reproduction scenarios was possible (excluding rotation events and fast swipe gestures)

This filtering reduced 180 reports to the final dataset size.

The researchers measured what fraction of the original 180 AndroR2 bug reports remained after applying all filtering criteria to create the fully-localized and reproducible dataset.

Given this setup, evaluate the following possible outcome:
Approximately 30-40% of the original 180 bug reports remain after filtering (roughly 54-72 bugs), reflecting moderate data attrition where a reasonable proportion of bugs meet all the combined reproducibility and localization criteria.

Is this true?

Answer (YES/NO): NO